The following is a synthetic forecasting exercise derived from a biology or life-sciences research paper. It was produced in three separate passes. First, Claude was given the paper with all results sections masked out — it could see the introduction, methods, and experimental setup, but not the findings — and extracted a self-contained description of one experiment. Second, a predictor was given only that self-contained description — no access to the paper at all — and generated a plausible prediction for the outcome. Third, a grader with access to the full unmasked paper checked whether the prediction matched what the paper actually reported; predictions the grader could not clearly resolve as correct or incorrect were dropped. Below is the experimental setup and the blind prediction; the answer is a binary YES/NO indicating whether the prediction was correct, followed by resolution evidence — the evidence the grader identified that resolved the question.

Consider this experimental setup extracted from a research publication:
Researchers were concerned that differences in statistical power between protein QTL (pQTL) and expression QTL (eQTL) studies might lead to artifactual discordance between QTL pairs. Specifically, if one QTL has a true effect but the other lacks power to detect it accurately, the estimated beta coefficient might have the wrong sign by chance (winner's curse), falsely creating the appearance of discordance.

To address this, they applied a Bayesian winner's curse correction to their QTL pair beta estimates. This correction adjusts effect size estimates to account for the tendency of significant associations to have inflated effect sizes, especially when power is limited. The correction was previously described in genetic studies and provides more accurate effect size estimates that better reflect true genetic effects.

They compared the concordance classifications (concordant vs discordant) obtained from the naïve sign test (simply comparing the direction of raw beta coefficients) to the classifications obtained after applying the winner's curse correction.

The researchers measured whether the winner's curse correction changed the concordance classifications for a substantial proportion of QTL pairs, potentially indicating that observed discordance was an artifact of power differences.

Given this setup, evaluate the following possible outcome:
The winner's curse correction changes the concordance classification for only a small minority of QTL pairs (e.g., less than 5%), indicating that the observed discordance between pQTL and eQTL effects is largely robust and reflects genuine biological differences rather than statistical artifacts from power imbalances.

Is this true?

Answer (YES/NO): YES